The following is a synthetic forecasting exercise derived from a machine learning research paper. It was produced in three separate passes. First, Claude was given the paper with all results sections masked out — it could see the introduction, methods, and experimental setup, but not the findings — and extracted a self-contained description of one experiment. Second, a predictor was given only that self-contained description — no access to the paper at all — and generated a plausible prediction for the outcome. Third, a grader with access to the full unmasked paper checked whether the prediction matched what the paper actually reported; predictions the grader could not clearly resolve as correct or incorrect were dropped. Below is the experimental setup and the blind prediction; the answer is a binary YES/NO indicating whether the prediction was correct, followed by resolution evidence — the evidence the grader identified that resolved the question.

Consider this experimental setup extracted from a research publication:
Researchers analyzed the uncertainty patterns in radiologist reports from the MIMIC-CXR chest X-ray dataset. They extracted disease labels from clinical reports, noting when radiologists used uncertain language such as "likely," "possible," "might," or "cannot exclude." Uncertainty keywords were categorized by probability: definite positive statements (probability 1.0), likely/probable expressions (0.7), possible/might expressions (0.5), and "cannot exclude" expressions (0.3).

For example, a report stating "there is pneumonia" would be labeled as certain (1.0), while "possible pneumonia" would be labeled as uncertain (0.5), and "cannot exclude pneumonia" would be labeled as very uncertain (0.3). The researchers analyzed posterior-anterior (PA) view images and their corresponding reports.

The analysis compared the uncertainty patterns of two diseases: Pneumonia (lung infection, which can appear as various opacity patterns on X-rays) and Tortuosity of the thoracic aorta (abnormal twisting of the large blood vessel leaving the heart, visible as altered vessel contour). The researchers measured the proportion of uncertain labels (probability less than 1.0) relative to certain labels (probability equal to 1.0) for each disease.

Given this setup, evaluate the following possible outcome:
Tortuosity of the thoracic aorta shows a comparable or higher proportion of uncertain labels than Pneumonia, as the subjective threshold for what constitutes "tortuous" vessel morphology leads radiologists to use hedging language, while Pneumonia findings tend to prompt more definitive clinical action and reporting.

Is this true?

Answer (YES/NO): NO